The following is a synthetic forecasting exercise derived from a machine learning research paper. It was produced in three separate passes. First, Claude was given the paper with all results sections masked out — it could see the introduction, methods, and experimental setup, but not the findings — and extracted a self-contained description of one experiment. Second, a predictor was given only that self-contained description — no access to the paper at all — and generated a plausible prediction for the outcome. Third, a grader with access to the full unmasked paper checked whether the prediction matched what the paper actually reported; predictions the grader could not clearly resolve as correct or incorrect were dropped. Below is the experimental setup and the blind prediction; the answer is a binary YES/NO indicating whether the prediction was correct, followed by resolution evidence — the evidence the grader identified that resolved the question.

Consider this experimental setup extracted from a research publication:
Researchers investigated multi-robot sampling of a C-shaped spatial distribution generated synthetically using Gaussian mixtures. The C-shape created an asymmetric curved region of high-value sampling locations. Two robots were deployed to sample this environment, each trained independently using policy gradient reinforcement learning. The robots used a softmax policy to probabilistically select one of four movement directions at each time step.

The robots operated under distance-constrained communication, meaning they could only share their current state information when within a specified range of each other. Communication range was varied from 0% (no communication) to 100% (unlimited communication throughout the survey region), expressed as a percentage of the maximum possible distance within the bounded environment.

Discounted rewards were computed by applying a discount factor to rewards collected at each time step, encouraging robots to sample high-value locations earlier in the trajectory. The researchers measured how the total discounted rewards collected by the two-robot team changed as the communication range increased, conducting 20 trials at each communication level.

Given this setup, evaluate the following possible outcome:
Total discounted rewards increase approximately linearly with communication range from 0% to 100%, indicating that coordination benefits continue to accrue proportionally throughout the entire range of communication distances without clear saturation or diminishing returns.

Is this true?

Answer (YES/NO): NO